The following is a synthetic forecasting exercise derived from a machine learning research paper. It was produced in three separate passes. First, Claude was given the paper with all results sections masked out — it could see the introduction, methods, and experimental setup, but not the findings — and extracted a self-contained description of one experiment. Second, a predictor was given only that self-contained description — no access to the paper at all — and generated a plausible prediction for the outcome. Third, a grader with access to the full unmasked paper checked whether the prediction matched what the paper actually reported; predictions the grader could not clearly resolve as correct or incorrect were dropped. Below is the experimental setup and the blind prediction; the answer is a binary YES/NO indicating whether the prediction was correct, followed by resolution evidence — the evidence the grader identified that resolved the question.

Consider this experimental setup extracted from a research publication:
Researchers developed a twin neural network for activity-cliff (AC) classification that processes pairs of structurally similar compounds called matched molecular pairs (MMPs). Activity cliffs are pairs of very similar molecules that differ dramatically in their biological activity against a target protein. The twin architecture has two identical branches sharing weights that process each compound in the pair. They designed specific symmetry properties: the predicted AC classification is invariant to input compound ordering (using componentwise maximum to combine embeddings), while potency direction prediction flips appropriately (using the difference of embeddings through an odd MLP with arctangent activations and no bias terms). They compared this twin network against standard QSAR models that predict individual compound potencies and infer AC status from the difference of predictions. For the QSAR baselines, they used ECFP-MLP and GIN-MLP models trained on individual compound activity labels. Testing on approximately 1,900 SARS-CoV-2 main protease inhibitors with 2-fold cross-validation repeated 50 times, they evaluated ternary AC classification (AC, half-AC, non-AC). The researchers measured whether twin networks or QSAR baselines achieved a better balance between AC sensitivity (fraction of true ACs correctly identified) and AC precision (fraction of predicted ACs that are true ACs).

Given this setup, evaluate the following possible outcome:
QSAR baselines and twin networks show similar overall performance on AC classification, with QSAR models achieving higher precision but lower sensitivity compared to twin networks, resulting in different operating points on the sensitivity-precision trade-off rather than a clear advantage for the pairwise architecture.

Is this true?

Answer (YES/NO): NO